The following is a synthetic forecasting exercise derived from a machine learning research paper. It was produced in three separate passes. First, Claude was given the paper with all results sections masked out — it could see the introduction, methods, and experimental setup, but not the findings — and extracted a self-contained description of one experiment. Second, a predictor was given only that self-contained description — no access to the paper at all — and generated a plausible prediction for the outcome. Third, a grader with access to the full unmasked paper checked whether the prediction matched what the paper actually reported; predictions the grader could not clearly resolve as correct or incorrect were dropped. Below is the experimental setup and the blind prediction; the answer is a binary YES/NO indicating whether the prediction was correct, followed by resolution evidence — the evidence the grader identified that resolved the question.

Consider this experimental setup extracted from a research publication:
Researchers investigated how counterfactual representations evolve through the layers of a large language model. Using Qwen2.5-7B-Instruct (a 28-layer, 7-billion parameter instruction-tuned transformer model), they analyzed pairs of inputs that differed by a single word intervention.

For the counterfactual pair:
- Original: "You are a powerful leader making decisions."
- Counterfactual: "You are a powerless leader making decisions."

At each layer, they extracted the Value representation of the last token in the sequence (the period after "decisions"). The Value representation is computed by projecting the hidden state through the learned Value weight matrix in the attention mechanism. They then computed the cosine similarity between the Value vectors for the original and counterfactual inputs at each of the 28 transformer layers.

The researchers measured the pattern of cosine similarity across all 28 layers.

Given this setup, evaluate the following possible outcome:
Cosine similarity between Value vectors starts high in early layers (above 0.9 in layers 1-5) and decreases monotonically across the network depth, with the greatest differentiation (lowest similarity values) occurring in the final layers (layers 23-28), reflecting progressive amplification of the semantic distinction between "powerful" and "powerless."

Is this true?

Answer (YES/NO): NO